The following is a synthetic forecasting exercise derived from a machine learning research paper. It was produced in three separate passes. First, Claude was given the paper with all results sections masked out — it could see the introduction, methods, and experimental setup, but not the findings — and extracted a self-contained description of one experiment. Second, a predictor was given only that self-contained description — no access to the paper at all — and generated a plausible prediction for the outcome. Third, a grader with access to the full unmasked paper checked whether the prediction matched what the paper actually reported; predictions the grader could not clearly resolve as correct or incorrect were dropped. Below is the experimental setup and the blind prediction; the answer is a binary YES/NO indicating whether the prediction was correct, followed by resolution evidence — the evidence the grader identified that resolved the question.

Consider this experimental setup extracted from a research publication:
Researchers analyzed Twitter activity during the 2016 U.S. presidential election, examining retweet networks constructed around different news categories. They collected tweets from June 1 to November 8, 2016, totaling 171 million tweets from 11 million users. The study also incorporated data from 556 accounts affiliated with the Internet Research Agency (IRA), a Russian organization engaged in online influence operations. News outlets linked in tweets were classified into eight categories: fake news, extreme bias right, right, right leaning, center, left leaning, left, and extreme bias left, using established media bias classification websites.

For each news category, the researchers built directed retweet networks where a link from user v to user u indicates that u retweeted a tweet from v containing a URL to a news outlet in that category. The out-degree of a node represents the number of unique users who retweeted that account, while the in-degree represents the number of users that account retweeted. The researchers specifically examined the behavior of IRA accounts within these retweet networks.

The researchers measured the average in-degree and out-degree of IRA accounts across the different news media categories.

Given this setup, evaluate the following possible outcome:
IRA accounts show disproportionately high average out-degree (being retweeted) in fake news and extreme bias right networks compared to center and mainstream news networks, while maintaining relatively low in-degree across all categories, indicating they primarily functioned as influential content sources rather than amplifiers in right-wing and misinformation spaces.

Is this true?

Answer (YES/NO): YES